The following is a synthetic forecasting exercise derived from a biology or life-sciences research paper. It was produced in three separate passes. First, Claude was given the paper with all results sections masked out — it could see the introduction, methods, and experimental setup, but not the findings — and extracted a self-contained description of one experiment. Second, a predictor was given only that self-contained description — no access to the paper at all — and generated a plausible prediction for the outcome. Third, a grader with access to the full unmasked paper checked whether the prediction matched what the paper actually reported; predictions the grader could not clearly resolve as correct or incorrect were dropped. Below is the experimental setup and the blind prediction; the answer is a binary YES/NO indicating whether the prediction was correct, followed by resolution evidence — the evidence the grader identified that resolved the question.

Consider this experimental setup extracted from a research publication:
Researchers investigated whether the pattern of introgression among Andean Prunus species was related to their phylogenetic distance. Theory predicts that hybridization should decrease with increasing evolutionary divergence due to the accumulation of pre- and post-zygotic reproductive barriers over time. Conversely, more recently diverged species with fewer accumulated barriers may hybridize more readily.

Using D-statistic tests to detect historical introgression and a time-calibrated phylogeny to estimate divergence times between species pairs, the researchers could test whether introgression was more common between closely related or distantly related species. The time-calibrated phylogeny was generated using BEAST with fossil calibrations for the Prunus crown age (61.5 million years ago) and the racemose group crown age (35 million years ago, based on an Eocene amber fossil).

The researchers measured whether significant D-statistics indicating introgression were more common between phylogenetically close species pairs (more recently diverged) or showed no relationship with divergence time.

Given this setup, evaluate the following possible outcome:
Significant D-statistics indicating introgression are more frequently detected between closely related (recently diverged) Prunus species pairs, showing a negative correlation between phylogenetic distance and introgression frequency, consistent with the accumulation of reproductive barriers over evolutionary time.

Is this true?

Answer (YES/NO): NO